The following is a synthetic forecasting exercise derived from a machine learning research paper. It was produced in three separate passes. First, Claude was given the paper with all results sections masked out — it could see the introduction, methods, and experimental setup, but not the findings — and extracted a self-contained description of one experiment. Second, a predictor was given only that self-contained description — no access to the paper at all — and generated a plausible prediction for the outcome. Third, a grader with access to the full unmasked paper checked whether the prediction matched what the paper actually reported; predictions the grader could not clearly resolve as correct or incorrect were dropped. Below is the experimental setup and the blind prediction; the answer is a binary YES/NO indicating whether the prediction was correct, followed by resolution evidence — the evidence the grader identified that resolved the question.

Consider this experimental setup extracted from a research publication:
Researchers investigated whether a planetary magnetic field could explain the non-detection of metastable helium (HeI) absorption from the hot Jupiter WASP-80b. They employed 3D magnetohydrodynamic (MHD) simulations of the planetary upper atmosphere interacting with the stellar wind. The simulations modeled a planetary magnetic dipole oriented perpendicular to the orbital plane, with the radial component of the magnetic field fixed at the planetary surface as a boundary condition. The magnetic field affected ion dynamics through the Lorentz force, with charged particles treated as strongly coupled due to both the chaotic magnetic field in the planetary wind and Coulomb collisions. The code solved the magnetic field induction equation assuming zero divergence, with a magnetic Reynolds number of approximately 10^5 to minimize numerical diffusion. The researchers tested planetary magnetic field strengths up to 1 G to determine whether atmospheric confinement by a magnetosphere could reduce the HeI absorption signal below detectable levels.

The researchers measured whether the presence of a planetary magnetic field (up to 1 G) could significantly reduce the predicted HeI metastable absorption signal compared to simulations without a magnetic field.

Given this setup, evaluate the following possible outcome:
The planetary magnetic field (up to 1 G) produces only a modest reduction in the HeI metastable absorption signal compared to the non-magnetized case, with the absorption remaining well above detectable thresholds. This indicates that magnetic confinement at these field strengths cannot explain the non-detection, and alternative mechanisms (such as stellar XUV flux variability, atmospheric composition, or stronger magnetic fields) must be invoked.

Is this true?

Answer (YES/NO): NO